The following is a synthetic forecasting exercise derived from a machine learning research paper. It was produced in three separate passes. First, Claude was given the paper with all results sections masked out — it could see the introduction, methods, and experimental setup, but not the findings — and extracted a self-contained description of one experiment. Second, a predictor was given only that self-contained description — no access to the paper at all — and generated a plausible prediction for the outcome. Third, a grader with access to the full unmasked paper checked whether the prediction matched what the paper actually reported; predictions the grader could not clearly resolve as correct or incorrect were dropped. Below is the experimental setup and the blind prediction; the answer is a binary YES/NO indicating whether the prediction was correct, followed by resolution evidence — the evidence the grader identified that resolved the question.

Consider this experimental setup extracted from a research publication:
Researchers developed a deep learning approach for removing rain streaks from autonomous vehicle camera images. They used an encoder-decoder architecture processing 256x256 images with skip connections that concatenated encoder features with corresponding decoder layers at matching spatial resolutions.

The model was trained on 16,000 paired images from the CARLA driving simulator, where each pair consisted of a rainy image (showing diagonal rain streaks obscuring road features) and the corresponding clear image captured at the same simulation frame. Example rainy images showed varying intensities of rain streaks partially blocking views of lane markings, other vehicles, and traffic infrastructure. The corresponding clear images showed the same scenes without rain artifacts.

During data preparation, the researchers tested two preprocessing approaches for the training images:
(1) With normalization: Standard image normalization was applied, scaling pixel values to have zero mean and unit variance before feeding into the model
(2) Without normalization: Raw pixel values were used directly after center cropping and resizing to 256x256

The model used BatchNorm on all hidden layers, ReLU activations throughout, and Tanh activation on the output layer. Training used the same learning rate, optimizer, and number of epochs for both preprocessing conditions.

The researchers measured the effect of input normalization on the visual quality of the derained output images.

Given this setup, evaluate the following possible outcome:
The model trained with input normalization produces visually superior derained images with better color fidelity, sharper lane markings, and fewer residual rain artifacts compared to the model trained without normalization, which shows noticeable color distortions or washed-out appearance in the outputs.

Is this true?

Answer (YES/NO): NO